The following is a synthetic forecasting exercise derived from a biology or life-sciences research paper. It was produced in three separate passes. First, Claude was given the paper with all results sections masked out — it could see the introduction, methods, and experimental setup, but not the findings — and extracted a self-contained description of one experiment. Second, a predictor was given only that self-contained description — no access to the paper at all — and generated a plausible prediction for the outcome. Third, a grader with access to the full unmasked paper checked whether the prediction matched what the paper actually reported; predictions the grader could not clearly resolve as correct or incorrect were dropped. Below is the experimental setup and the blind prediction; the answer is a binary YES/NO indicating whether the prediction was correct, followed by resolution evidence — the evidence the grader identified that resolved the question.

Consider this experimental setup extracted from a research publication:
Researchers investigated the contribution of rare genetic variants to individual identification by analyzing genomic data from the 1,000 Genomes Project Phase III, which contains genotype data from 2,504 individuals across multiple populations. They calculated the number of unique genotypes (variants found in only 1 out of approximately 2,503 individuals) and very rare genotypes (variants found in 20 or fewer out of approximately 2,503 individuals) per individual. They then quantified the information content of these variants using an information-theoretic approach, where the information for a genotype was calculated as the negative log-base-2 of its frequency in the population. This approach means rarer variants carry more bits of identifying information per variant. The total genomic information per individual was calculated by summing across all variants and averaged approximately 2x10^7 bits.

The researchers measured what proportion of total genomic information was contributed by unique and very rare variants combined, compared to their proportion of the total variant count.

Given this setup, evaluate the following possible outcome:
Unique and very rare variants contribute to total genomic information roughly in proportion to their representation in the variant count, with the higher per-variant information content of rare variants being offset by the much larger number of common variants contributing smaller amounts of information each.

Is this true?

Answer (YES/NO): NO